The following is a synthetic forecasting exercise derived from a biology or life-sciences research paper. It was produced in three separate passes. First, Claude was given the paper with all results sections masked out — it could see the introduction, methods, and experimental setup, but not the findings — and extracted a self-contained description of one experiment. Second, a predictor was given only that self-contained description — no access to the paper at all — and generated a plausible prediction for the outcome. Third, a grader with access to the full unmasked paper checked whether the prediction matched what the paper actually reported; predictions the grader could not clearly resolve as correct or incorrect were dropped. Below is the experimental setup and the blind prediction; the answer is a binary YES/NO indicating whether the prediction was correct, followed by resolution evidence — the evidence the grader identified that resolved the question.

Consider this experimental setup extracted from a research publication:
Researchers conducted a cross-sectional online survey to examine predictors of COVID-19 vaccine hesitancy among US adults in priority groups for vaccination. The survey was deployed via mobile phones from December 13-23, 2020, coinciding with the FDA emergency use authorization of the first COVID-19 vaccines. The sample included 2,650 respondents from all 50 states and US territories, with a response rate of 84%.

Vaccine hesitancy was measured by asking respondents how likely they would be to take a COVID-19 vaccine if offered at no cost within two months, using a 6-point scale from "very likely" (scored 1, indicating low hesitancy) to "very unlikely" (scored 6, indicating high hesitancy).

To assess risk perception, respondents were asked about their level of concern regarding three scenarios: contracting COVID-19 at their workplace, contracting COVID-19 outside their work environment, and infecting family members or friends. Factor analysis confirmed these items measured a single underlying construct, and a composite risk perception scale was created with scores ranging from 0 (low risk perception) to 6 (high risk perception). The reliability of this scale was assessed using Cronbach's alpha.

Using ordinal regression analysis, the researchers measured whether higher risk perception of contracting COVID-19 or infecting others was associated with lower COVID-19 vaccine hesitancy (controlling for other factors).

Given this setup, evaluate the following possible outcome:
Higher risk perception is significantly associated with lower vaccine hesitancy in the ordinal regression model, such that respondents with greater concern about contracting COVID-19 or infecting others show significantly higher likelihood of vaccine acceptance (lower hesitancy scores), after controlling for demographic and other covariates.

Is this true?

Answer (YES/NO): NO